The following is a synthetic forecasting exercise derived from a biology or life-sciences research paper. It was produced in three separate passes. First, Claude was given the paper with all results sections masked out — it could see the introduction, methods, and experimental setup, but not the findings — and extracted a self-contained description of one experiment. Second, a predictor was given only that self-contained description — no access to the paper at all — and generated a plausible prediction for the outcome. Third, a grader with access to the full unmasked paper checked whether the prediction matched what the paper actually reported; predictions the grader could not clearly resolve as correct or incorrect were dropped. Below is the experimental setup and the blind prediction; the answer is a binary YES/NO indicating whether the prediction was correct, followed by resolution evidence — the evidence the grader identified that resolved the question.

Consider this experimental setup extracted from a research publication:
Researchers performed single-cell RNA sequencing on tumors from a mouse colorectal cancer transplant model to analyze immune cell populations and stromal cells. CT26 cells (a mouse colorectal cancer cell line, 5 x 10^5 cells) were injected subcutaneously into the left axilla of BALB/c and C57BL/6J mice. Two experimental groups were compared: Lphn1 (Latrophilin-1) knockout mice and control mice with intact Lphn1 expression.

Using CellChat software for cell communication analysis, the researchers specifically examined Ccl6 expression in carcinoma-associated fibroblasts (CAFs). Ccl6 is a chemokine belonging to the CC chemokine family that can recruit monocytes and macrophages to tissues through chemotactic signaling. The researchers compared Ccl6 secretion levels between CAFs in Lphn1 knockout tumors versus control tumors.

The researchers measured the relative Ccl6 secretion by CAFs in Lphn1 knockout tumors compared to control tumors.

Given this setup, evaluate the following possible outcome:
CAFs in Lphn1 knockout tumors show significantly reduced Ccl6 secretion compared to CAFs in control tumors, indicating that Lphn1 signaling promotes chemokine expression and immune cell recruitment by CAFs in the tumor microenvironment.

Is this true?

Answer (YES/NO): NO